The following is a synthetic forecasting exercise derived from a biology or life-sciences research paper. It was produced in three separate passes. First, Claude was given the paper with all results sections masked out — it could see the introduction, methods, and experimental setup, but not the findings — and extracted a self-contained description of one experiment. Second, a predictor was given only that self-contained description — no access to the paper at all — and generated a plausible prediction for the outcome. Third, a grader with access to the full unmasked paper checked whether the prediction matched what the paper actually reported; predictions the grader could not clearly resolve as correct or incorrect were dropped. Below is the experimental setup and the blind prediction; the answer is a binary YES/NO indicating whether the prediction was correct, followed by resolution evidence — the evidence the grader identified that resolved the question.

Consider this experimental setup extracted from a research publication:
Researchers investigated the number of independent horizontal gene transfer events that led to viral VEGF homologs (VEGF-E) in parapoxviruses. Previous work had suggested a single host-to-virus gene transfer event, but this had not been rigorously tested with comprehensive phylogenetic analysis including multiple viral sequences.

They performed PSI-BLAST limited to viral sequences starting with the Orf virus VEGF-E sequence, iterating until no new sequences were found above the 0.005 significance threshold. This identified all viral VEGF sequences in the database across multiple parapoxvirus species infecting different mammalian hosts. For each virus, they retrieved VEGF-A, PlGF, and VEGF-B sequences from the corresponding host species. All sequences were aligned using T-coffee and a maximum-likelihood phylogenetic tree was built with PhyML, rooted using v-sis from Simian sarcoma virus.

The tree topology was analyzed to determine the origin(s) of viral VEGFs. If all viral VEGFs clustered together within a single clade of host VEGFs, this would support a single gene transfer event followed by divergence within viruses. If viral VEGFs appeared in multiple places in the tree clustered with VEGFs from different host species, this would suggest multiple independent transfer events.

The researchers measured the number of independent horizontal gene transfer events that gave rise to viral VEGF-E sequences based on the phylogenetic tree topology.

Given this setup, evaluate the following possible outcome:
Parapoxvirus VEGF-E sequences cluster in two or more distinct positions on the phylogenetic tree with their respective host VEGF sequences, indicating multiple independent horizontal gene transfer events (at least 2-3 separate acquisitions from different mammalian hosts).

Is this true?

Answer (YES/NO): NO